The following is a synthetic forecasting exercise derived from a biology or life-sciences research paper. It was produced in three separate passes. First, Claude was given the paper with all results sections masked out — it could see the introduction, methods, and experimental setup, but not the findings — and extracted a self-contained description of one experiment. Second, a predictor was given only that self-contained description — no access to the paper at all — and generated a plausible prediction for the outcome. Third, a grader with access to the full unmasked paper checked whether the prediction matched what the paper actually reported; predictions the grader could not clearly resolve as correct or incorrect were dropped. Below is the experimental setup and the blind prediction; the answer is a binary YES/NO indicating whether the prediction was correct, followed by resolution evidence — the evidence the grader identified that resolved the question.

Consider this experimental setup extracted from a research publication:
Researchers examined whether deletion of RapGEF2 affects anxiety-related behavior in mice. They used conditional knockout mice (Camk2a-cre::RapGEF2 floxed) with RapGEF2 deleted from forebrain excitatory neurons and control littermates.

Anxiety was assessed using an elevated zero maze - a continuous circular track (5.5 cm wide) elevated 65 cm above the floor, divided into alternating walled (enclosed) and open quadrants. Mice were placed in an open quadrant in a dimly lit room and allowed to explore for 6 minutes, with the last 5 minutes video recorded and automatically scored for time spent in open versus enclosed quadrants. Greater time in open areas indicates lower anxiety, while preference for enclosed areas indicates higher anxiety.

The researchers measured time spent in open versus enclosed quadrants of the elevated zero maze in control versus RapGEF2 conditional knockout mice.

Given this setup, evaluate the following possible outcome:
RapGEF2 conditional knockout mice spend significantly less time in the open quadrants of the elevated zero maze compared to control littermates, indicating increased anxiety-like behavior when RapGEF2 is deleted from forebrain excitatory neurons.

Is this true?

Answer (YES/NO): NO